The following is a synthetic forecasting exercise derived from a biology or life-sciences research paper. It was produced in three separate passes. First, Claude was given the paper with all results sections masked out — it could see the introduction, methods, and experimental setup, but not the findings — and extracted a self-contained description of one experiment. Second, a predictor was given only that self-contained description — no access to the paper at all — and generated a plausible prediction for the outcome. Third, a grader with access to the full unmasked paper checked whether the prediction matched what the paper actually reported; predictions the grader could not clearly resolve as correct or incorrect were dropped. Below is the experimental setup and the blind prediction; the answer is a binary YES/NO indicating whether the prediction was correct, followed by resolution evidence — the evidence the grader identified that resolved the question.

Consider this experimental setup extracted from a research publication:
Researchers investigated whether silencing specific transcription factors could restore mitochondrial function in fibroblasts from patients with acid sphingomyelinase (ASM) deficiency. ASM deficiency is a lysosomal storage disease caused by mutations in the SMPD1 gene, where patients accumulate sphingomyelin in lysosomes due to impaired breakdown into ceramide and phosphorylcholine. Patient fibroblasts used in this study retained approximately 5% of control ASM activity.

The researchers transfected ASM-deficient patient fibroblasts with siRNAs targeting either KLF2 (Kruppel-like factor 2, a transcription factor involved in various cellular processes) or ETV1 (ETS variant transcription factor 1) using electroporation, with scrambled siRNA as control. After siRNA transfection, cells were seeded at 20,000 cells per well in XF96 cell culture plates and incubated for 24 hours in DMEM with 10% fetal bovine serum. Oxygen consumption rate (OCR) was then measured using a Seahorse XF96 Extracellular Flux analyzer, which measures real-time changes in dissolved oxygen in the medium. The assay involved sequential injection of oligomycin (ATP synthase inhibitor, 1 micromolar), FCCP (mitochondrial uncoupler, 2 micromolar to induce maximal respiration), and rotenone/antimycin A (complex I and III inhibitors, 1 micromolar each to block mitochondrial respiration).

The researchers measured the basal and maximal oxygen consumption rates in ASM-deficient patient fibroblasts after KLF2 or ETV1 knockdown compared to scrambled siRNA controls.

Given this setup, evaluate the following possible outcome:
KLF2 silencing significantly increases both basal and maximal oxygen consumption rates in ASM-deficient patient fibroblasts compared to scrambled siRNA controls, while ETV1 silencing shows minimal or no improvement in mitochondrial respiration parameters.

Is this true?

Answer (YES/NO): NO